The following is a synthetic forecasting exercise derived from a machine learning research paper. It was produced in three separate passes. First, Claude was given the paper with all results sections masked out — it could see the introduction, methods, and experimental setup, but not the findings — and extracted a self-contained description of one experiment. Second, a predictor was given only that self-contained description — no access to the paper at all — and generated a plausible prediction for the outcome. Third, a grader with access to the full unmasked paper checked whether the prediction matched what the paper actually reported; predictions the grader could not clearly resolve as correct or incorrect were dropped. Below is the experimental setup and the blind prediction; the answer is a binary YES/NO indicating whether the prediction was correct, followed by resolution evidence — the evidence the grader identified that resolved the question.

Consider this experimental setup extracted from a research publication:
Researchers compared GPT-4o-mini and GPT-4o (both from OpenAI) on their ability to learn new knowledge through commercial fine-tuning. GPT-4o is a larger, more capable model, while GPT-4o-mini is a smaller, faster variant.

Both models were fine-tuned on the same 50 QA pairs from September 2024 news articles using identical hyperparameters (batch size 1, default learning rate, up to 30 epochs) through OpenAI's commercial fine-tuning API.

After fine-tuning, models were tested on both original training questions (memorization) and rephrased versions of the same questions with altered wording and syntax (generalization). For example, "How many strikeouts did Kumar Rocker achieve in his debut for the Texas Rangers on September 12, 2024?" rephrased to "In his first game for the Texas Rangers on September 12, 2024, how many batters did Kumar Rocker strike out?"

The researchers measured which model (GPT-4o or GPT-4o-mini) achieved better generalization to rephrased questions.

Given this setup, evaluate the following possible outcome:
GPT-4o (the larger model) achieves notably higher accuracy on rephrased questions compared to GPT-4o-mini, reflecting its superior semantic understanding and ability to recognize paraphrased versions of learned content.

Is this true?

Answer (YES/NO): NO